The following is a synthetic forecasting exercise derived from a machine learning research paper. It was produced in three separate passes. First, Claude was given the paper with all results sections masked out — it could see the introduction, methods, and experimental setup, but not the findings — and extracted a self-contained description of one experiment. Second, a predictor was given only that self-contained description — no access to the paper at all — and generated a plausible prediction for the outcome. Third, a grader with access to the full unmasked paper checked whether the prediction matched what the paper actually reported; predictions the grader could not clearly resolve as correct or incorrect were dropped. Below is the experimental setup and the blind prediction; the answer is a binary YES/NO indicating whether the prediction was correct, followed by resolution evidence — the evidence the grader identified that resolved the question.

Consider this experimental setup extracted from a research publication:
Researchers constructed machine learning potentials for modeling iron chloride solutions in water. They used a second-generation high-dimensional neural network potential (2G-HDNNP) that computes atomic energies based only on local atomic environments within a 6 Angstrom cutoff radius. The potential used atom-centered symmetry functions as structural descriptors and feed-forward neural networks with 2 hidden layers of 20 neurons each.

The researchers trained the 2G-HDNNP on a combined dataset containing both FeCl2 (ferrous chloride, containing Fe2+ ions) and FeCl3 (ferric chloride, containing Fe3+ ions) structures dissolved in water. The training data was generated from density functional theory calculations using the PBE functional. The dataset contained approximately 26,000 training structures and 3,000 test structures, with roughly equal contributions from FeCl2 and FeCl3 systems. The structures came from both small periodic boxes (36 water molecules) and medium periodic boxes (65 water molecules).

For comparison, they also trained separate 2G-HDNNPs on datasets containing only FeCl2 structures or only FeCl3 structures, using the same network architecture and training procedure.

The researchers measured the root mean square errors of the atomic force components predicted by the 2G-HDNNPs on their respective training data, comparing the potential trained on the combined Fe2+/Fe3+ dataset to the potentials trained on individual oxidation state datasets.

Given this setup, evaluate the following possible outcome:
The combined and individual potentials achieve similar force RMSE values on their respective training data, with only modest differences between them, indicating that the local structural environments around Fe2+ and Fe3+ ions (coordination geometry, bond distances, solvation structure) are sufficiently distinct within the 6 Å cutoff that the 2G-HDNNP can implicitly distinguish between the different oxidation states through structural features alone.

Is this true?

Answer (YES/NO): YES